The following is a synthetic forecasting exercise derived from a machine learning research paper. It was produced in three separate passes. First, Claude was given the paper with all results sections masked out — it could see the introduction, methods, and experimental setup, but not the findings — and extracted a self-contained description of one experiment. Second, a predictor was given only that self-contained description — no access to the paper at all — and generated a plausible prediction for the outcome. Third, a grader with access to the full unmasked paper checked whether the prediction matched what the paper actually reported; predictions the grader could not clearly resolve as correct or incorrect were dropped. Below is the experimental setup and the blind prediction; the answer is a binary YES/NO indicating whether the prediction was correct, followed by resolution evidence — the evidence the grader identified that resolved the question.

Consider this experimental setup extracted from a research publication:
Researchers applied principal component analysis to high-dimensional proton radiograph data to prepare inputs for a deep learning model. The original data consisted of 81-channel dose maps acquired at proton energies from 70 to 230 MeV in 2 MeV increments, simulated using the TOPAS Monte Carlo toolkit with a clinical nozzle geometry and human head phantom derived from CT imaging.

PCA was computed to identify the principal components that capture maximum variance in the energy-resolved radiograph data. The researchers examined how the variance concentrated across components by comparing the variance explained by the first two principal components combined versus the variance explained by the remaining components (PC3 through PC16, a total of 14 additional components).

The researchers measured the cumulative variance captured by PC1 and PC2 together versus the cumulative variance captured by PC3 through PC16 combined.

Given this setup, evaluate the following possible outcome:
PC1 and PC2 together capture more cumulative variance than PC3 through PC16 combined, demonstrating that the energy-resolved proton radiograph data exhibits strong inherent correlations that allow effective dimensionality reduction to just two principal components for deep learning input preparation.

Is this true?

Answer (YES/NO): YES